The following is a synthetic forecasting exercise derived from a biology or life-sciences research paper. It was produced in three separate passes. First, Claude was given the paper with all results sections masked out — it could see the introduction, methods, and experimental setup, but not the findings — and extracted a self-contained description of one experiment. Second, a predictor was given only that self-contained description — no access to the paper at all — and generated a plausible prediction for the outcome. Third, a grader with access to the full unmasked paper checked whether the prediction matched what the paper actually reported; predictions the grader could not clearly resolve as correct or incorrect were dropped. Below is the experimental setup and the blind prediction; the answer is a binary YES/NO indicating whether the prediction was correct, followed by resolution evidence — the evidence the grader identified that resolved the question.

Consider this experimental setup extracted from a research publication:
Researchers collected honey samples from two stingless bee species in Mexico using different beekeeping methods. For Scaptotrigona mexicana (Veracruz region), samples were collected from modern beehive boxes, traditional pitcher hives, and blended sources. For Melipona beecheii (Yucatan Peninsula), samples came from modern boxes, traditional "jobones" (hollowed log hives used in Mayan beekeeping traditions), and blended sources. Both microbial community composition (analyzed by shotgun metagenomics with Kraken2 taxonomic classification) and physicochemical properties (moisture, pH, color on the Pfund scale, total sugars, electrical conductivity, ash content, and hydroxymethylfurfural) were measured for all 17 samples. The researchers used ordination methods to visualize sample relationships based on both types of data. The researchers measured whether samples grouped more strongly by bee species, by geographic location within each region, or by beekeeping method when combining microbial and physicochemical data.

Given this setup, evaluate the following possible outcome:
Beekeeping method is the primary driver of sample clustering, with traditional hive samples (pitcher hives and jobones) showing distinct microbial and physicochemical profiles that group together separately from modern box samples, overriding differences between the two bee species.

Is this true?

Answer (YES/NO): NO